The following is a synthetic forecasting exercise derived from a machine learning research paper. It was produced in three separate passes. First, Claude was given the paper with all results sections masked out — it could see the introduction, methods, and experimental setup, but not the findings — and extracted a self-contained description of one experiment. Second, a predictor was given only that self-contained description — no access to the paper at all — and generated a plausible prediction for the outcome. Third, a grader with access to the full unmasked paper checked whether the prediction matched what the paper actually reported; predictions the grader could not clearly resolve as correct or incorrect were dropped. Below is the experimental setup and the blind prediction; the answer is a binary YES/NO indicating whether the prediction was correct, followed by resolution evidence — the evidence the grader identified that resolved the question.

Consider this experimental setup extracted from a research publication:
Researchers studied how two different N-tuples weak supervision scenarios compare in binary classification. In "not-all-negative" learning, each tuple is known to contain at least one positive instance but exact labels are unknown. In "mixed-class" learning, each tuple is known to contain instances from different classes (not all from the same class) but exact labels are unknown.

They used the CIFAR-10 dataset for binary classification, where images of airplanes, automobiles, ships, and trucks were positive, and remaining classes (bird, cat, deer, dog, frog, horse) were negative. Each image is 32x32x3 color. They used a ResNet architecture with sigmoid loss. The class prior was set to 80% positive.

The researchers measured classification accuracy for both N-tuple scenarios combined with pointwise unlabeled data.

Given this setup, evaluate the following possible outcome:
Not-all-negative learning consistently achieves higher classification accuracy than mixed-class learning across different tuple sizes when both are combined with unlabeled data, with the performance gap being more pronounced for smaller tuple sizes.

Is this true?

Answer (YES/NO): NO